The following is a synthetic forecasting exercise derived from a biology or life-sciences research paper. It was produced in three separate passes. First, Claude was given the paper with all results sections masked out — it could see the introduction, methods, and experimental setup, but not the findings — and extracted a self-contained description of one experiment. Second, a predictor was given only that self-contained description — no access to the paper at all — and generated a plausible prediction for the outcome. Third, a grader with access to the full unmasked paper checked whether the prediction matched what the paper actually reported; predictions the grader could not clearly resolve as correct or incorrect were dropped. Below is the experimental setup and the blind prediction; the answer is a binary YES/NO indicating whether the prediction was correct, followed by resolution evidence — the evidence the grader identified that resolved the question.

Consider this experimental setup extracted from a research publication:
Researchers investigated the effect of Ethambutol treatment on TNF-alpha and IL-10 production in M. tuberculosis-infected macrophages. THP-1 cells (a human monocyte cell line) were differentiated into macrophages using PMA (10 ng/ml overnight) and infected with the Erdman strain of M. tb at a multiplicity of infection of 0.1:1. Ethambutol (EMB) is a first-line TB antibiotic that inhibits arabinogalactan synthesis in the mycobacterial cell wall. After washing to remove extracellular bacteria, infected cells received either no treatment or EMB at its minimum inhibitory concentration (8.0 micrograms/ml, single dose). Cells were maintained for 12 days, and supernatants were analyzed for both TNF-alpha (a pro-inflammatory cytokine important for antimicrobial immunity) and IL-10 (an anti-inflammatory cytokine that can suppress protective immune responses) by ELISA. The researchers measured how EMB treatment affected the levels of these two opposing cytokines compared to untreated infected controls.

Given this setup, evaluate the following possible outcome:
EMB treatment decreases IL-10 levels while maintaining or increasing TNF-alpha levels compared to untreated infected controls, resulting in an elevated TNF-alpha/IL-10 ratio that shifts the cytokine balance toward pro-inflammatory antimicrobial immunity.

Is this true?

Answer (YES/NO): NO